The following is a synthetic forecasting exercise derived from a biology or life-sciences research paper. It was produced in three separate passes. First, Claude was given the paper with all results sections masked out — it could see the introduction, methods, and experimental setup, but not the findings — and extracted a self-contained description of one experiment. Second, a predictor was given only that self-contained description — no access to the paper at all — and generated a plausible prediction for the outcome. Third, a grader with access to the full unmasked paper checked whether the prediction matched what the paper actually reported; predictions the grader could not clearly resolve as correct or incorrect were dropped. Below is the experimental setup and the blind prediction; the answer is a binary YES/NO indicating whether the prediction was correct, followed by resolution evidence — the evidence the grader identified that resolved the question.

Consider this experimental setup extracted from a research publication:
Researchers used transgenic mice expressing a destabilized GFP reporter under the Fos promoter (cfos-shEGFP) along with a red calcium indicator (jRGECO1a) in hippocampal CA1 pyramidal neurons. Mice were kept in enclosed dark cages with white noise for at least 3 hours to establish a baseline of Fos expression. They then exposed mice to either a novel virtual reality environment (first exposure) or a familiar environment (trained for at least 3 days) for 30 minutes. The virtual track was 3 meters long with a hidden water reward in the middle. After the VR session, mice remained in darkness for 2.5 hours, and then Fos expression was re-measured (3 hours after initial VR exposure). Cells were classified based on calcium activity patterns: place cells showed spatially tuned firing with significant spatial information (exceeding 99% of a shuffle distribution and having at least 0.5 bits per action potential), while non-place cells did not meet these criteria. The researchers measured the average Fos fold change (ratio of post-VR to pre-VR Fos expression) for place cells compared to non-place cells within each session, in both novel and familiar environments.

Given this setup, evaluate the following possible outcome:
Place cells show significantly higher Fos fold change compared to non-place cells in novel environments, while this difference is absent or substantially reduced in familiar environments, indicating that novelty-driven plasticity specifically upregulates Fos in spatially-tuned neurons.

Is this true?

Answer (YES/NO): NO